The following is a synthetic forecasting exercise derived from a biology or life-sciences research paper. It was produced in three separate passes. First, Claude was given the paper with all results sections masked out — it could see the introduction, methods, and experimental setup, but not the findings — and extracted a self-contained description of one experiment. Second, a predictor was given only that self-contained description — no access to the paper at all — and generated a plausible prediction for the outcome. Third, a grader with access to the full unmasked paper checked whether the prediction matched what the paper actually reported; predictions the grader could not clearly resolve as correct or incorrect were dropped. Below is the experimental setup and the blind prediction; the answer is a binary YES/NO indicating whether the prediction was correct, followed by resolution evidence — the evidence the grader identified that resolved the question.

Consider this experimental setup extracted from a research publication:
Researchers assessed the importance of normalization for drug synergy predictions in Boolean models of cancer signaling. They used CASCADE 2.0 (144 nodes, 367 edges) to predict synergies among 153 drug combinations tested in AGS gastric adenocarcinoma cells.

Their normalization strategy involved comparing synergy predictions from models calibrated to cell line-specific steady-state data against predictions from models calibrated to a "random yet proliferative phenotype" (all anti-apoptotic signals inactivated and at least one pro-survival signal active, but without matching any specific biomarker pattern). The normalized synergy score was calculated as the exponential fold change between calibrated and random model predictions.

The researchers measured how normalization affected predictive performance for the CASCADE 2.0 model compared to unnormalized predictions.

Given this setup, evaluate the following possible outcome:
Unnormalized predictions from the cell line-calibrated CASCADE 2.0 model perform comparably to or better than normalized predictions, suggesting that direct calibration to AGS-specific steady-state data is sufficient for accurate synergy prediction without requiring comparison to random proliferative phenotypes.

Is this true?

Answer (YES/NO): NO